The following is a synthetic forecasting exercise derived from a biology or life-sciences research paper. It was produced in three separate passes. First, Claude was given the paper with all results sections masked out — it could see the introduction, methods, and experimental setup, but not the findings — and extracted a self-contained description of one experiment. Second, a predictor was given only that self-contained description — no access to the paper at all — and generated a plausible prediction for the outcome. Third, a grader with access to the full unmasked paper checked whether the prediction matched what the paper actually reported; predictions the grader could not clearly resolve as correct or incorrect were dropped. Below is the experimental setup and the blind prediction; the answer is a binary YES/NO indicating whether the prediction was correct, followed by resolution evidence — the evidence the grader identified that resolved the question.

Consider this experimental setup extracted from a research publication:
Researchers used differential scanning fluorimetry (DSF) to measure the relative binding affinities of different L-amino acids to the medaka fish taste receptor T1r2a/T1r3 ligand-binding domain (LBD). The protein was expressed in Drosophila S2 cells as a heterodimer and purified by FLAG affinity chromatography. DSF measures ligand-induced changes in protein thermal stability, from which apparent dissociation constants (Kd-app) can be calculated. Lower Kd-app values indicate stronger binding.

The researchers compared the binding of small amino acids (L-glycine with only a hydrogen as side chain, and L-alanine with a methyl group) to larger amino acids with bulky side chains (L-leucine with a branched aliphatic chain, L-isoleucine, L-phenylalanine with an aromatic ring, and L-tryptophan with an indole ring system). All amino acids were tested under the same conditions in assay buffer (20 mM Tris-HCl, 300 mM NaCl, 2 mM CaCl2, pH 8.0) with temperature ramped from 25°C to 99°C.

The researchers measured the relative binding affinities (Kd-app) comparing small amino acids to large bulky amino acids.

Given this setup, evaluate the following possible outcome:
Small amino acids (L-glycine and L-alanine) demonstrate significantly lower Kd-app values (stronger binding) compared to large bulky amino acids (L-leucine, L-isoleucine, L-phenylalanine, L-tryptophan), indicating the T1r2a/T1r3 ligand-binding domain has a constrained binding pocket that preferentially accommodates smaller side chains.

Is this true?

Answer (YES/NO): NO